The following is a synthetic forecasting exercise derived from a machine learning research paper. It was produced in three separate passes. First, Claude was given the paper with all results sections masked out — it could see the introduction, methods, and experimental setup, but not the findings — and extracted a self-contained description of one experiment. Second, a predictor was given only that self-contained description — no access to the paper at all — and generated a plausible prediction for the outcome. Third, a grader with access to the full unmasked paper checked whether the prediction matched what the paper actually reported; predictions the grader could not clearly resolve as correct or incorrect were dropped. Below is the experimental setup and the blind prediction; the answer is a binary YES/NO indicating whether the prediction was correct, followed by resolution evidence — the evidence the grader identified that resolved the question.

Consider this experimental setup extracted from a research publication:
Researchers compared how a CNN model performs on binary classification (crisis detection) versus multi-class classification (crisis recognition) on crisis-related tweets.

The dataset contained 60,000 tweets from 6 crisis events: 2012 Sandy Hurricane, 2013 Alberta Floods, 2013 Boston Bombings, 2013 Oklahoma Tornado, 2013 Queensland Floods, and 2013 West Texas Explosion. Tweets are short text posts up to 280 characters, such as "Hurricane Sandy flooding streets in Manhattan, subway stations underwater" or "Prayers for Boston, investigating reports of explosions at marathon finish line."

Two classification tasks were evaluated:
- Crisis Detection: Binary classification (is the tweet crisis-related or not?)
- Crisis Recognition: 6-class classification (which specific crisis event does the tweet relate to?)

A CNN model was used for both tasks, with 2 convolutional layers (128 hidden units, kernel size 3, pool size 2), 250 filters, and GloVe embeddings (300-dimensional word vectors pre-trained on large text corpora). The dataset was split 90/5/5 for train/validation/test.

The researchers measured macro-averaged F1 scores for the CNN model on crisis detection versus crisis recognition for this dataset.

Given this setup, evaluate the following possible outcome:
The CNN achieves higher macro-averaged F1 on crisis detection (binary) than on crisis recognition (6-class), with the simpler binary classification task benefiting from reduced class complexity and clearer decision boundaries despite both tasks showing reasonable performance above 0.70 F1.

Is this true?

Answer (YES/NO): YES